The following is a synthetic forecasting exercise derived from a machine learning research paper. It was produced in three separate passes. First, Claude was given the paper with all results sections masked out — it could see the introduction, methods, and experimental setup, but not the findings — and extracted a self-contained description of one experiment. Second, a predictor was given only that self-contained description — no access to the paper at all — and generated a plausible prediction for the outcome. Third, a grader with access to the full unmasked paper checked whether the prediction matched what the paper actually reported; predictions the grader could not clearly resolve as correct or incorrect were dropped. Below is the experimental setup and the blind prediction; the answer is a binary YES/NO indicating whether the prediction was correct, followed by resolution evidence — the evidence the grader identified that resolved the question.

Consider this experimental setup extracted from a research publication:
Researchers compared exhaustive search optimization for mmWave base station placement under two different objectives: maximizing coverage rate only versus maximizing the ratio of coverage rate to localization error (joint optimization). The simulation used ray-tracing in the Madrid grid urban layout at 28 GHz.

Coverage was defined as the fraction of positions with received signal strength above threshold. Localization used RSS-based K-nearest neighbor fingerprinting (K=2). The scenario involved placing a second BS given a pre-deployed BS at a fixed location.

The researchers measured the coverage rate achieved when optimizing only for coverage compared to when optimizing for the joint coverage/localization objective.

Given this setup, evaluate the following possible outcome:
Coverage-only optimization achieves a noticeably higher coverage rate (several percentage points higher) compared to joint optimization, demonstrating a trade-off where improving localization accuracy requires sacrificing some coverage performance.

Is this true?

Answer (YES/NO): YES